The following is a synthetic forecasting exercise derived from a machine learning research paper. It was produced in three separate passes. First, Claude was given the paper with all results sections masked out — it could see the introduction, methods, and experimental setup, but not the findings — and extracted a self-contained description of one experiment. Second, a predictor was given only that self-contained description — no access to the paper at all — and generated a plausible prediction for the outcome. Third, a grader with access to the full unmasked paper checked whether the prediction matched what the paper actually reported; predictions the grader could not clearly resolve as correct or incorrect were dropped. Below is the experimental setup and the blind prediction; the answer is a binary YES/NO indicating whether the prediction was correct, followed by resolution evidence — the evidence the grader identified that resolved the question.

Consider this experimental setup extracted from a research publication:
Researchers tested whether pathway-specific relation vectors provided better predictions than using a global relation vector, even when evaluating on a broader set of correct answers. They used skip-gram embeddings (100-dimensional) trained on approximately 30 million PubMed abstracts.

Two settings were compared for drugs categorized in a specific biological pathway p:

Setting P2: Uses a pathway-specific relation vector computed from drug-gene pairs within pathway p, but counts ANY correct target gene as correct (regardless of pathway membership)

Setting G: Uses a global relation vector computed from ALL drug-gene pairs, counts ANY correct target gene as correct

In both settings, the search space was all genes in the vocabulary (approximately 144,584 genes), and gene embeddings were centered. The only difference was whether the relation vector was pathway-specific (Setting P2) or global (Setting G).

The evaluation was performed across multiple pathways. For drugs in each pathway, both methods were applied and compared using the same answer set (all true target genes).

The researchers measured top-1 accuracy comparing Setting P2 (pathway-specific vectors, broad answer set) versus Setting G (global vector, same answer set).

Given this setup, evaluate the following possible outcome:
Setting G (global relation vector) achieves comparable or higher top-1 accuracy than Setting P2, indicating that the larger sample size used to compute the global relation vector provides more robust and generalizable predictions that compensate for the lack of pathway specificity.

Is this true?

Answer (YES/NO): NO